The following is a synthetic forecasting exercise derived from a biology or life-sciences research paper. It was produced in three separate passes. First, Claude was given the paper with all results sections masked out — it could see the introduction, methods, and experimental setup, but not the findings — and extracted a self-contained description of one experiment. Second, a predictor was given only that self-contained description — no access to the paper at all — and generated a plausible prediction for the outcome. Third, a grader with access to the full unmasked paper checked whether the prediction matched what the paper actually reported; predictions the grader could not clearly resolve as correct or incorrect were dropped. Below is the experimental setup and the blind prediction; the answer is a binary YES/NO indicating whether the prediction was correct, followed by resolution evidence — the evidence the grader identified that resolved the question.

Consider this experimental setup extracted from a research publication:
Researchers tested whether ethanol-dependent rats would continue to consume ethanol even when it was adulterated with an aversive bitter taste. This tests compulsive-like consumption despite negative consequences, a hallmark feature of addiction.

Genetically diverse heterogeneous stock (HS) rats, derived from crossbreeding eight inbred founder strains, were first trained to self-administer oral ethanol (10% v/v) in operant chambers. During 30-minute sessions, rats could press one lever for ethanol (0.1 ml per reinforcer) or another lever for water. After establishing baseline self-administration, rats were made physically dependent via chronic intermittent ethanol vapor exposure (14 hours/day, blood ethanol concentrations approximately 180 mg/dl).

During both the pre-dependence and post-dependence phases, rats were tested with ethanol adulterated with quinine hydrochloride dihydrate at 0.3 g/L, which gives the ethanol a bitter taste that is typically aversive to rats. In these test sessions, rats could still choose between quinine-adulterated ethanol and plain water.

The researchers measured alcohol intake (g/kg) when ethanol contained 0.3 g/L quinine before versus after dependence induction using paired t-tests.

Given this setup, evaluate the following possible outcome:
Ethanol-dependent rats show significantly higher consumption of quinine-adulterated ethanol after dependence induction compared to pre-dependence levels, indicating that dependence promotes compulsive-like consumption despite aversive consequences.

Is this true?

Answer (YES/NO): YES